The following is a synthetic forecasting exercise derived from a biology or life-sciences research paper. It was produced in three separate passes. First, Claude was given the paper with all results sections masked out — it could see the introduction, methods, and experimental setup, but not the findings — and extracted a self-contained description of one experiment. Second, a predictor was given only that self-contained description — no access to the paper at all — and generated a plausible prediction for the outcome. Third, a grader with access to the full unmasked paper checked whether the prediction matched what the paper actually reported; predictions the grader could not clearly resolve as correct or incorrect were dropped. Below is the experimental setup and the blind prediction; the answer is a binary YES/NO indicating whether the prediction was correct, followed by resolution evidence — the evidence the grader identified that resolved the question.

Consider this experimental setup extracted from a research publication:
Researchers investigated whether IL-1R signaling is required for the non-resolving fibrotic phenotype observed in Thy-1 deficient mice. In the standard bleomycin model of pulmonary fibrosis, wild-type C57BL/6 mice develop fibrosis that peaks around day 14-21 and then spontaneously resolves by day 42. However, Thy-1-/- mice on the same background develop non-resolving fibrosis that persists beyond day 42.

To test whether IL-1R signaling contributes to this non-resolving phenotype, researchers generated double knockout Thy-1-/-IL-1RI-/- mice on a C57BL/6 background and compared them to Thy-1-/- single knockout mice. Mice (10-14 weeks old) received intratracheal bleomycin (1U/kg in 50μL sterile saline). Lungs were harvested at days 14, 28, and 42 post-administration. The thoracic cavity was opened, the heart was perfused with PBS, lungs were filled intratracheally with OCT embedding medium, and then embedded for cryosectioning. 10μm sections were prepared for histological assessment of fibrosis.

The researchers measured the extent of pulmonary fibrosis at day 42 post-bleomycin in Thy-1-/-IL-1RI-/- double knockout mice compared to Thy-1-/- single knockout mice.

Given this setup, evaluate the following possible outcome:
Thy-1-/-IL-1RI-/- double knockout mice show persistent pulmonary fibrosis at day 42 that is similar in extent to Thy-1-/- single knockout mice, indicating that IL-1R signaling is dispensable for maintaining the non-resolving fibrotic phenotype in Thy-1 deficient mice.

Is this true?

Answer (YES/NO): NO